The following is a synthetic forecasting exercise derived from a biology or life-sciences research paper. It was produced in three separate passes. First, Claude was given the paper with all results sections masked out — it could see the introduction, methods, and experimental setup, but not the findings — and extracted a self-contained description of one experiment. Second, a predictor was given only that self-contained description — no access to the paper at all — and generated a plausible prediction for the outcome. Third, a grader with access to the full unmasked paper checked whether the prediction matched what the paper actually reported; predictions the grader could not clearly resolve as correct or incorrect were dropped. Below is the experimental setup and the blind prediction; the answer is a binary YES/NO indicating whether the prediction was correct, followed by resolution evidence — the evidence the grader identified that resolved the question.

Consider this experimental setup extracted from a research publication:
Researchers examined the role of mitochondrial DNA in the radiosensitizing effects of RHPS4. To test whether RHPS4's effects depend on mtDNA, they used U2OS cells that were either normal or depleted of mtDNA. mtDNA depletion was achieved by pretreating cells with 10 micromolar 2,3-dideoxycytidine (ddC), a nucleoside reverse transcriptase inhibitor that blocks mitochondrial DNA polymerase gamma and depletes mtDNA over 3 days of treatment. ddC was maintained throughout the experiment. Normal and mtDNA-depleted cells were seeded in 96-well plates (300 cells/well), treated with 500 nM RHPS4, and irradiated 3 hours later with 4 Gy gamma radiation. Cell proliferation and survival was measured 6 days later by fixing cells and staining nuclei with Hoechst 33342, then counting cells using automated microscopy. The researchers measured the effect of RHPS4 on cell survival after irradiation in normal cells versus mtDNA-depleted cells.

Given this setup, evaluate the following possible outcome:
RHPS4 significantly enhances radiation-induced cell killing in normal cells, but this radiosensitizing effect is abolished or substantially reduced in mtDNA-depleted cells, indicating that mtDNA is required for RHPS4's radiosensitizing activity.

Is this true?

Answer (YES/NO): YES